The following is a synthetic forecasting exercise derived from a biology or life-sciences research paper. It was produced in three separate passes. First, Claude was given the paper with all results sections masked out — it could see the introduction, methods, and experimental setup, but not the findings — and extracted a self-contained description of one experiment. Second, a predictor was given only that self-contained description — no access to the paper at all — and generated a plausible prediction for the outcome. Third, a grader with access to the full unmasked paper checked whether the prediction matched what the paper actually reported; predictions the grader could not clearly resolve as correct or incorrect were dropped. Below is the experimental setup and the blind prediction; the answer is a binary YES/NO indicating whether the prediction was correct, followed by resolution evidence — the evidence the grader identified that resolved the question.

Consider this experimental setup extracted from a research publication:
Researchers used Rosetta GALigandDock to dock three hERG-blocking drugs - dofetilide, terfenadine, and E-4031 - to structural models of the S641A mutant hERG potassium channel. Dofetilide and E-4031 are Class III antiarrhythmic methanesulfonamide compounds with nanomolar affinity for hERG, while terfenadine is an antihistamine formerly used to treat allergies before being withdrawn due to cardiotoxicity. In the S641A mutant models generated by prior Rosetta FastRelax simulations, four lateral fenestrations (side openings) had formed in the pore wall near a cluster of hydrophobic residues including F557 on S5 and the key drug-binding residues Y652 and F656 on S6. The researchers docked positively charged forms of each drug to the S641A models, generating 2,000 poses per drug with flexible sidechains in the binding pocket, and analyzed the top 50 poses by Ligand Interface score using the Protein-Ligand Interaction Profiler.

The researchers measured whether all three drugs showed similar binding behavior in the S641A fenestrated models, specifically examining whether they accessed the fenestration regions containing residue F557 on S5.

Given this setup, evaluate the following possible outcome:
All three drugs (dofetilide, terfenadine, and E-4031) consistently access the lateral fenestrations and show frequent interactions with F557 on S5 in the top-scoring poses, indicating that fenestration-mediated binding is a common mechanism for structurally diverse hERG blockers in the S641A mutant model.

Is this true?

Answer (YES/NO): NO